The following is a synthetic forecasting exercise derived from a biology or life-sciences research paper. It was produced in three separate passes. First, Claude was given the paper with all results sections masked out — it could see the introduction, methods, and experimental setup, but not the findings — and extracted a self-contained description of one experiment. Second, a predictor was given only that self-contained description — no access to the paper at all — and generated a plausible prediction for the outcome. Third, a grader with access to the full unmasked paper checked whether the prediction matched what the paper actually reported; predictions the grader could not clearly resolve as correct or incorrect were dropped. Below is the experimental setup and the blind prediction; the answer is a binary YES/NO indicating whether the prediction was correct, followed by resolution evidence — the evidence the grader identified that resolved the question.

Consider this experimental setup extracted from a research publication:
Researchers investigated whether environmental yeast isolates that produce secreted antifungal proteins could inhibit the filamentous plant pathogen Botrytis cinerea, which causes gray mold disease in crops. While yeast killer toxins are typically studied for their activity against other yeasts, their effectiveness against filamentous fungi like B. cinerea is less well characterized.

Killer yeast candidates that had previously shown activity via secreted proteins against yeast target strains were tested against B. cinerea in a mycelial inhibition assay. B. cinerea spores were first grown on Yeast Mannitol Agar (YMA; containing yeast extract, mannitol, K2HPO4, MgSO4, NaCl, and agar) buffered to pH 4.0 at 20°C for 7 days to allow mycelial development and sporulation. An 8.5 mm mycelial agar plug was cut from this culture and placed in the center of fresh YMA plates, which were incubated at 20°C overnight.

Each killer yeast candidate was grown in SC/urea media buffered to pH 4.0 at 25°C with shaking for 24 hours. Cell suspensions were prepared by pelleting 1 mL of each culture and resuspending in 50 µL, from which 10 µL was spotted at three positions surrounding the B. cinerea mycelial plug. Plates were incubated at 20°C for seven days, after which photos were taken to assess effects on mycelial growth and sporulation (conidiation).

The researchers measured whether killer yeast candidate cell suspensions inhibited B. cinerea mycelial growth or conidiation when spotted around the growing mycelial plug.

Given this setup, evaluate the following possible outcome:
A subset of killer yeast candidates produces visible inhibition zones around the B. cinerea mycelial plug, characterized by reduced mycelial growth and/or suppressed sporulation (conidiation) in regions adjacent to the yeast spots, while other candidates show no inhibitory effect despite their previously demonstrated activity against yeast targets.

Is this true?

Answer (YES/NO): YES